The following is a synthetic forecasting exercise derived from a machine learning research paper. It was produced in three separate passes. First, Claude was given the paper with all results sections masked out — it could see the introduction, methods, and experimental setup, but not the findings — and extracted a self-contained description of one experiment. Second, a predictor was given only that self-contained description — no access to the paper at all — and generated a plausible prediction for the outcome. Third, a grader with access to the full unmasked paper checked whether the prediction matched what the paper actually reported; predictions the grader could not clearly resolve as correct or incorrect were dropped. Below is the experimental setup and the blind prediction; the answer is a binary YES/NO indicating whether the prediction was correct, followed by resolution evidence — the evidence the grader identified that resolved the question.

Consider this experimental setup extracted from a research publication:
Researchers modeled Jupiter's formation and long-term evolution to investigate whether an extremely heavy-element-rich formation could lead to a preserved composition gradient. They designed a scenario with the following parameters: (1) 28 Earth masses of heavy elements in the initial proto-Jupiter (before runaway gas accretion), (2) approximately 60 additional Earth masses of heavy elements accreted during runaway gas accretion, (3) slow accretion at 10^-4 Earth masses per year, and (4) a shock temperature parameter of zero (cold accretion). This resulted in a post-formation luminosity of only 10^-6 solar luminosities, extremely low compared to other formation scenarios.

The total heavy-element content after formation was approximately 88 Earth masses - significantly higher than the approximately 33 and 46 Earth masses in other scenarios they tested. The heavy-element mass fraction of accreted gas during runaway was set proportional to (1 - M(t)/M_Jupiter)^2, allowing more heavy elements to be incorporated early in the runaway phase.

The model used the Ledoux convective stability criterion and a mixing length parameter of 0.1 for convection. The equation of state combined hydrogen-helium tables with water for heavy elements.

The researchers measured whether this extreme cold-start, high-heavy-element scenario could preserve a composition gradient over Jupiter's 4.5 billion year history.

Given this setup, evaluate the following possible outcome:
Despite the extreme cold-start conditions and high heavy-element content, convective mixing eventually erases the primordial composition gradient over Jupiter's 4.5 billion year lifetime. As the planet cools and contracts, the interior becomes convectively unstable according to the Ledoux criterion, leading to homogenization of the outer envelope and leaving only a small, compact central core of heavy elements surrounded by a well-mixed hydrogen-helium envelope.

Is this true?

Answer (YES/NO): YES